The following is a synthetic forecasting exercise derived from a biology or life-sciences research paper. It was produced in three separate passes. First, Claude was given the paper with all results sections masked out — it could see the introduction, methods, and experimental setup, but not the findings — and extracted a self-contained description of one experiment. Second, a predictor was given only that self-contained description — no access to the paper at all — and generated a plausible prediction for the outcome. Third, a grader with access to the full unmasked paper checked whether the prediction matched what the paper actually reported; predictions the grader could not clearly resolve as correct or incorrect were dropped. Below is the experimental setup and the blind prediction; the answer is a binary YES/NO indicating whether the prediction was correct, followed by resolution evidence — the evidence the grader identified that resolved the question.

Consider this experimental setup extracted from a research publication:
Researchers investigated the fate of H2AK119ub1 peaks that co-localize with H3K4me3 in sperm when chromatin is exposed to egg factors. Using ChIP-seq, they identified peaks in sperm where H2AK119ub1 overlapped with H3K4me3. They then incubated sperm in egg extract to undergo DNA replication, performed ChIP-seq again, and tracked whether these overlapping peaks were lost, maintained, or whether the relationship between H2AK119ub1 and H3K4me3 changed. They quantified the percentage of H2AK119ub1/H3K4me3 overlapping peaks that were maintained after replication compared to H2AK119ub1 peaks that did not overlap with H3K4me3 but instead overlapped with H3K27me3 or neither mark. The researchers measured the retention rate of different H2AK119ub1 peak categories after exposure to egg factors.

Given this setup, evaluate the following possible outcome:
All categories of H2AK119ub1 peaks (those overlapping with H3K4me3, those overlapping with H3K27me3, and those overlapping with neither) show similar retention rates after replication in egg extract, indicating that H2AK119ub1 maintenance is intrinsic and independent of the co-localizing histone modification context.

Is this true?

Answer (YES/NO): NO